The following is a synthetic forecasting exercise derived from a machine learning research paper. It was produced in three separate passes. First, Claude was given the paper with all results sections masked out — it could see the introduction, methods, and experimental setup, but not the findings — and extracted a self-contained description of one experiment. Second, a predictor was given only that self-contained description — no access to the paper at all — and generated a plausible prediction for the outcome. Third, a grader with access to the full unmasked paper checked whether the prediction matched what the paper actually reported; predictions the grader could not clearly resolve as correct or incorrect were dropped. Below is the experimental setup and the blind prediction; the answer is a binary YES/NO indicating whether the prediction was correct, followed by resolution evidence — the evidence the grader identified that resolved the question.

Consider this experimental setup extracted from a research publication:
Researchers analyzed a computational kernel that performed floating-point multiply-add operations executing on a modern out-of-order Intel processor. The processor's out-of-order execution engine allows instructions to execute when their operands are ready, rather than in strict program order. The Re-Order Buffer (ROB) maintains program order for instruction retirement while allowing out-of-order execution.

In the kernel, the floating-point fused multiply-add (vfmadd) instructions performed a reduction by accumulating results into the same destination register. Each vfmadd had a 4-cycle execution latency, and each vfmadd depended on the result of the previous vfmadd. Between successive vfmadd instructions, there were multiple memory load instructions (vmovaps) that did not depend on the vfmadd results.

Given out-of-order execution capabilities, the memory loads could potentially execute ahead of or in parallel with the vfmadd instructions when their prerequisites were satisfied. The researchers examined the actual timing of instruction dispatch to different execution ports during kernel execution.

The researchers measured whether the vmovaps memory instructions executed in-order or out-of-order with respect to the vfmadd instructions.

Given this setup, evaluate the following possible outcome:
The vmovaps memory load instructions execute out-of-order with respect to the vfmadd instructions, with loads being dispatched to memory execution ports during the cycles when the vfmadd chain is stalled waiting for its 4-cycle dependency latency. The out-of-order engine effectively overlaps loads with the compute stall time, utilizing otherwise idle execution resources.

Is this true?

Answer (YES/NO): YES